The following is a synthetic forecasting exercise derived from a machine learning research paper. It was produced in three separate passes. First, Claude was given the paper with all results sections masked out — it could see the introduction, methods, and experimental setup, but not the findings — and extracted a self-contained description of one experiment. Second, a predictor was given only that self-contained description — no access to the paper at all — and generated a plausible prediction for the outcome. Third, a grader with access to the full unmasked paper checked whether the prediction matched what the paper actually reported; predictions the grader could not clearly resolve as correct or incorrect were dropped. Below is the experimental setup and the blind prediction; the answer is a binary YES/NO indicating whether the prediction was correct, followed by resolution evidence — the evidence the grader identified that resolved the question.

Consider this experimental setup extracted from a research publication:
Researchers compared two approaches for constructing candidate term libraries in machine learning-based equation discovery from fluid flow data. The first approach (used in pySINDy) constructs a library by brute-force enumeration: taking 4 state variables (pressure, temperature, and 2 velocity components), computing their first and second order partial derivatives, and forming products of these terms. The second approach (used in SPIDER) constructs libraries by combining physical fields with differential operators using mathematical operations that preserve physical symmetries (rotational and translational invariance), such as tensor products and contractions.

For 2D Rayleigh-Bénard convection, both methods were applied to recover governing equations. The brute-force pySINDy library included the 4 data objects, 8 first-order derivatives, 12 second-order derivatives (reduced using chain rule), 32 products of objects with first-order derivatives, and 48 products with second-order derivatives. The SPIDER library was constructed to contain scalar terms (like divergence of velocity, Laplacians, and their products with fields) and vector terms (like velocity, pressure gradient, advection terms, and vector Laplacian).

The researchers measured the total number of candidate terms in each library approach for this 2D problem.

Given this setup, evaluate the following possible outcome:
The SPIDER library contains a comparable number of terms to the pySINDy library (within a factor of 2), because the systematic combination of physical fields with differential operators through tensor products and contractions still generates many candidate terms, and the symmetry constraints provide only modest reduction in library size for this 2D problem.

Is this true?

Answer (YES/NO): NO